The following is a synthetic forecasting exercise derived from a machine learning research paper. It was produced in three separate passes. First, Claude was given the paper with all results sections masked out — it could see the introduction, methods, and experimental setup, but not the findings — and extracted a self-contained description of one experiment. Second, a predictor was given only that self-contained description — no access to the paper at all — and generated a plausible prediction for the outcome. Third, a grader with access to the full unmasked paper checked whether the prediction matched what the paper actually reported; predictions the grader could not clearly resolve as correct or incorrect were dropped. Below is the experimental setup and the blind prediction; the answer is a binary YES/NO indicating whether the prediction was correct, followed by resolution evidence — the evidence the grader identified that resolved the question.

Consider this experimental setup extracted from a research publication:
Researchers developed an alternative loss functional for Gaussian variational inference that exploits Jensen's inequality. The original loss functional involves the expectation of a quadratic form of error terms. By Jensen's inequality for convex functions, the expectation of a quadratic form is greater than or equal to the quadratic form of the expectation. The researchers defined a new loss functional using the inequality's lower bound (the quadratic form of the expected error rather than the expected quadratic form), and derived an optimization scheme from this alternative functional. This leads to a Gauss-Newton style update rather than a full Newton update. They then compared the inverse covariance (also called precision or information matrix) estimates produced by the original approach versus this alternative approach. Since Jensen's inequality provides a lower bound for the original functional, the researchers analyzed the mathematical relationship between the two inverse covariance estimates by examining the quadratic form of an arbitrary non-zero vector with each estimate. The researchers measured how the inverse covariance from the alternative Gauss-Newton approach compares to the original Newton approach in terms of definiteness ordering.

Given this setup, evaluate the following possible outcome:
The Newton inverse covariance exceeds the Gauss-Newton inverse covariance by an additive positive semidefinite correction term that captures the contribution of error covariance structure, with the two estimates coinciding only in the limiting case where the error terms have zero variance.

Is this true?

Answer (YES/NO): NO